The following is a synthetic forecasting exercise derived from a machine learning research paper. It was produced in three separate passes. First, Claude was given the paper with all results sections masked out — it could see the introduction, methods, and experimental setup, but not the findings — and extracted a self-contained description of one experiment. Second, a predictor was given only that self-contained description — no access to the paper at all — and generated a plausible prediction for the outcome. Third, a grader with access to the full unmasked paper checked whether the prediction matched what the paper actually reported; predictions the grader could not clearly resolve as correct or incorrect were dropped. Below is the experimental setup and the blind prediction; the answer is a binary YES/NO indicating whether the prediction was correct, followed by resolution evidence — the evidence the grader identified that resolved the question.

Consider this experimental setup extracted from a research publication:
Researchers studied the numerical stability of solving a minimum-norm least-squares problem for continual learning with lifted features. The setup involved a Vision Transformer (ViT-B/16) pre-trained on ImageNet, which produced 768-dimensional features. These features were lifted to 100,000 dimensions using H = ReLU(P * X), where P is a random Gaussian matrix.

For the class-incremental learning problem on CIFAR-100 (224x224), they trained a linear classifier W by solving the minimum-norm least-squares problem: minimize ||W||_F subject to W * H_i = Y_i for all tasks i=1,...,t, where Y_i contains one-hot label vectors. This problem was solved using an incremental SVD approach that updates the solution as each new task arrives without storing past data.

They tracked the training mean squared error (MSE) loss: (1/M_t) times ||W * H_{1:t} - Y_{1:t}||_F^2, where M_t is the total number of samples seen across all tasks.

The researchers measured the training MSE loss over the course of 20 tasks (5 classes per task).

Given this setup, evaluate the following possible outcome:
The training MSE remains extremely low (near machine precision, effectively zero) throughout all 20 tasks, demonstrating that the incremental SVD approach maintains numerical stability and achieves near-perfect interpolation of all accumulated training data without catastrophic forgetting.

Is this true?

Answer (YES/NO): NO